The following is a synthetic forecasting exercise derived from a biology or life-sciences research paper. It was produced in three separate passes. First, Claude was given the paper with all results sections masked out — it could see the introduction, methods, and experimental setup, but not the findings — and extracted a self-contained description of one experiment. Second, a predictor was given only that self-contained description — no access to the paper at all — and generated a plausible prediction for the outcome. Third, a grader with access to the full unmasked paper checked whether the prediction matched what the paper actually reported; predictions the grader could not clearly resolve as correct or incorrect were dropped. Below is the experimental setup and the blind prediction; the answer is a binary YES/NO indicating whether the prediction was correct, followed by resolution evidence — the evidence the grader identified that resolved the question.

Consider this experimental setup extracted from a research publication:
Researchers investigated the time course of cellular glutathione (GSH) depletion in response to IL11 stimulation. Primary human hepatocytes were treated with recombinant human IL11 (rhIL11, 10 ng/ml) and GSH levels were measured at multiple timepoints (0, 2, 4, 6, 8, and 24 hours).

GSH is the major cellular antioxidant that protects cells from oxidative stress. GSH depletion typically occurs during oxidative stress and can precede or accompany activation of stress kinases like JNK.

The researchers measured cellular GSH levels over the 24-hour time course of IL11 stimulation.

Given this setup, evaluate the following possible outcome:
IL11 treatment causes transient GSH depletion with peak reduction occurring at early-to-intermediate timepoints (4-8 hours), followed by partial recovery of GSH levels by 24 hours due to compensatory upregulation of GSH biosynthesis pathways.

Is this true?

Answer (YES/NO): NO